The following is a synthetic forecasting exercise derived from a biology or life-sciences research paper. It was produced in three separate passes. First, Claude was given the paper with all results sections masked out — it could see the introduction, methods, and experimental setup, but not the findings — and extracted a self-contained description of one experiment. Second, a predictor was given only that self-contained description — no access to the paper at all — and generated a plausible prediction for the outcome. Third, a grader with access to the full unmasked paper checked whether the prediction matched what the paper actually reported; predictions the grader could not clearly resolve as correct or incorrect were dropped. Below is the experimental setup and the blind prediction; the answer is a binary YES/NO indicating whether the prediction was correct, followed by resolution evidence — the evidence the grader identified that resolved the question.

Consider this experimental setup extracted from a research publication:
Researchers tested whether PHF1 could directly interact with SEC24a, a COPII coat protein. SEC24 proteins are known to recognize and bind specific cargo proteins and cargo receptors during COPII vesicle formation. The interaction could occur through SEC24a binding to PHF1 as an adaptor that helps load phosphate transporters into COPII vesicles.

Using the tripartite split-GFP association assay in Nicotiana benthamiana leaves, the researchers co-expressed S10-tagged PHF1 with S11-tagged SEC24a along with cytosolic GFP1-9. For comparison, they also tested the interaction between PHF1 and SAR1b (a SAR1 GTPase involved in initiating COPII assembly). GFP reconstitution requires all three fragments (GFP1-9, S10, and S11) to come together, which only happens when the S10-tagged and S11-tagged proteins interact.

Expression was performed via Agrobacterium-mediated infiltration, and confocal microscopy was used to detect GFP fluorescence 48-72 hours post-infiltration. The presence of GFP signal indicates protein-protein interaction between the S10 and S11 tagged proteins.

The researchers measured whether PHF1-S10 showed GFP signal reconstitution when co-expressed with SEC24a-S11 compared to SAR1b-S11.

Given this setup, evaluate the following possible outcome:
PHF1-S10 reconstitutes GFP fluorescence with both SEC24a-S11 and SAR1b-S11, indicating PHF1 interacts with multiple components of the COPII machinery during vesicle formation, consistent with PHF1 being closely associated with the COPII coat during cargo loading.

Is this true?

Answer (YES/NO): NO